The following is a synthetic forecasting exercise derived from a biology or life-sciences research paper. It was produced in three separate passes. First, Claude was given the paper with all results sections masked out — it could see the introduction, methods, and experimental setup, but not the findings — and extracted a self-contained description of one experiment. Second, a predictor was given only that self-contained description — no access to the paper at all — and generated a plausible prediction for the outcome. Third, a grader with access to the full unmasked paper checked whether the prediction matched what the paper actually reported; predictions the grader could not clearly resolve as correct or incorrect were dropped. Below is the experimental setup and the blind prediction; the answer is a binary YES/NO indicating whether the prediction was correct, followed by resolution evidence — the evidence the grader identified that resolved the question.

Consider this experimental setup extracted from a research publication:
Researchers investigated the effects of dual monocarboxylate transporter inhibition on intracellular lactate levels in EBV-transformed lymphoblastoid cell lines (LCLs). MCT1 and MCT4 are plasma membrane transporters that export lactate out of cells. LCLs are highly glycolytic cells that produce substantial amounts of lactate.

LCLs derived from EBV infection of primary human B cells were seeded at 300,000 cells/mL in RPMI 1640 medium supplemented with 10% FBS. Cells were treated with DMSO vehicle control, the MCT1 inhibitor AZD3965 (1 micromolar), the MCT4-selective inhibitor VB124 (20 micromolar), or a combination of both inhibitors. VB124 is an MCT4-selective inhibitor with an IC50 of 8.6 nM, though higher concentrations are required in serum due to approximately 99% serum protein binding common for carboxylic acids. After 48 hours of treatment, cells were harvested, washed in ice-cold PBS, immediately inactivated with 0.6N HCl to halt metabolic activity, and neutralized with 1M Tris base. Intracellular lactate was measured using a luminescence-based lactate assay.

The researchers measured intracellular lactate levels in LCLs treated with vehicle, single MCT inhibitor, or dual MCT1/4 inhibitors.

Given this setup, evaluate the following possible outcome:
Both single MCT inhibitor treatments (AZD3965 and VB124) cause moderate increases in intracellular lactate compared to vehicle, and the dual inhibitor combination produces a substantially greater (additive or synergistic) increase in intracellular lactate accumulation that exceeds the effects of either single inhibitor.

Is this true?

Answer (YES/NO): NO